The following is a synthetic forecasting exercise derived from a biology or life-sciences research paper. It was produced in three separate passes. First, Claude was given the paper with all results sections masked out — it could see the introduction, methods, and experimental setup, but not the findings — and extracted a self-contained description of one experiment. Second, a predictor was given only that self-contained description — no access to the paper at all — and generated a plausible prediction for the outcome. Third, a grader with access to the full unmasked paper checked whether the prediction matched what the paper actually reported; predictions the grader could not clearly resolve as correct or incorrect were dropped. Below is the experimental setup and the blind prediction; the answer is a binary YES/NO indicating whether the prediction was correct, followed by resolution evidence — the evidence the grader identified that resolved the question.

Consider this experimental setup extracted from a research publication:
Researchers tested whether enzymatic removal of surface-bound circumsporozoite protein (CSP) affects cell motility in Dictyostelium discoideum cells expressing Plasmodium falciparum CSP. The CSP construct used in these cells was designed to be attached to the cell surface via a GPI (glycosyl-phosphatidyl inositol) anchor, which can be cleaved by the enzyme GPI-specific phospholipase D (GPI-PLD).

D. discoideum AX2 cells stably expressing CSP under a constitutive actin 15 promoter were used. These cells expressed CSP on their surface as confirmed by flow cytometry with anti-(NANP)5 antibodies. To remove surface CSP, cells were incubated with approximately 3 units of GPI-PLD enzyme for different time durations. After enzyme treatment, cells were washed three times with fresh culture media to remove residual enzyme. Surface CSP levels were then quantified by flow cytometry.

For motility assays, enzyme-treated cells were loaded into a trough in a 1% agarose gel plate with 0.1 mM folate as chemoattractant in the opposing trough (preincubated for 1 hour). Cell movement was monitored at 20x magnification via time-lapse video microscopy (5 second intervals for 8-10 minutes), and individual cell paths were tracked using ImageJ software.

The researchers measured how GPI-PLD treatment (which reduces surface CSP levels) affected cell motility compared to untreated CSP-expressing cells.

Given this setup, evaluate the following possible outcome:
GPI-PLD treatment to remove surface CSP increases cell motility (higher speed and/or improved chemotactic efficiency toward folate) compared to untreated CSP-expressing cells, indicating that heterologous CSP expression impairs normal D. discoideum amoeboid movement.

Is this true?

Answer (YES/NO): NO